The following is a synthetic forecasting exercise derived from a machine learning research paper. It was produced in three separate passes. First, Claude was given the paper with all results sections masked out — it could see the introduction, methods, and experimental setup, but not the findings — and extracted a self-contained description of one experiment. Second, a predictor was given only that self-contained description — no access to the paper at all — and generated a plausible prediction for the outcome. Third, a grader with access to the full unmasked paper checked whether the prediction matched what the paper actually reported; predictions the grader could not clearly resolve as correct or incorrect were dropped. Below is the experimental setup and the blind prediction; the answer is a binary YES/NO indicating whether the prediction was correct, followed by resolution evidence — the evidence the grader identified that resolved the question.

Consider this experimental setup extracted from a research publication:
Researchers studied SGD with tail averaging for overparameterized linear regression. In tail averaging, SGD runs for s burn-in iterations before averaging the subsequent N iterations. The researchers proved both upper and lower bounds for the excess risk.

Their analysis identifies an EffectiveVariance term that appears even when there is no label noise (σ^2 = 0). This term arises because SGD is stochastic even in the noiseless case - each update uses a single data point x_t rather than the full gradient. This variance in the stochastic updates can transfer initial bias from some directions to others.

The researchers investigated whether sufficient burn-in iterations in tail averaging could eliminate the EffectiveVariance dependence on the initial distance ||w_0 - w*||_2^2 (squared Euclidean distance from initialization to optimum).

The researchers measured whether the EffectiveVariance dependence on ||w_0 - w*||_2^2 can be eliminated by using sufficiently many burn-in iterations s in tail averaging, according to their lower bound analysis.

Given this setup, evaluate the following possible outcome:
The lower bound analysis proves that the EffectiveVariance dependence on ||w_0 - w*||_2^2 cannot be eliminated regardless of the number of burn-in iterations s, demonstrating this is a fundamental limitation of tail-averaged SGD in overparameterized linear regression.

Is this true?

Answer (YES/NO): YES